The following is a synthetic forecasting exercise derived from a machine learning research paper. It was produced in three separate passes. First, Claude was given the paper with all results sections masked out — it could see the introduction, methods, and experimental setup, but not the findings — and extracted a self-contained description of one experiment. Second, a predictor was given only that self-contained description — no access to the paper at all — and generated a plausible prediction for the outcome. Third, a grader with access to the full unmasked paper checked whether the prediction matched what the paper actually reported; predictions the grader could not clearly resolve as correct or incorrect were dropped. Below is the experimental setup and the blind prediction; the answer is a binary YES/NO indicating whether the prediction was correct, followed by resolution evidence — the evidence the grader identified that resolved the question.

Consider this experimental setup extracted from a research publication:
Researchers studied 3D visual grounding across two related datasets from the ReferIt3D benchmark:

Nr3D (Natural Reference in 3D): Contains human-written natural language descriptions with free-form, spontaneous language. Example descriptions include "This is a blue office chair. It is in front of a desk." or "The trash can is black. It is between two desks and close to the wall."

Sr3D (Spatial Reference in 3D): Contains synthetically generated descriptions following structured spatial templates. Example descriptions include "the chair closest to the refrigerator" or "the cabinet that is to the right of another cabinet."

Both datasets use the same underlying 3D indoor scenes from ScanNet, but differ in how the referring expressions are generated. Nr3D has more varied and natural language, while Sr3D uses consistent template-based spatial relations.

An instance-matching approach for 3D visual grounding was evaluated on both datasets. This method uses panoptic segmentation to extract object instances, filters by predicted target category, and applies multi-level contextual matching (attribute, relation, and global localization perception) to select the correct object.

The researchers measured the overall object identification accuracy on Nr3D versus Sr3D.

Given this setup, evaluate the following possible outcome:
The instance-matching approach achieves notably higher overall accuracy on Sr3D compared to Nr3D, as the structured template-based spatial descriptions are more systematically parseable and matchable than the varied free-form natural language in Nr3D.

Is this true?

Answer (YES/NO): YES